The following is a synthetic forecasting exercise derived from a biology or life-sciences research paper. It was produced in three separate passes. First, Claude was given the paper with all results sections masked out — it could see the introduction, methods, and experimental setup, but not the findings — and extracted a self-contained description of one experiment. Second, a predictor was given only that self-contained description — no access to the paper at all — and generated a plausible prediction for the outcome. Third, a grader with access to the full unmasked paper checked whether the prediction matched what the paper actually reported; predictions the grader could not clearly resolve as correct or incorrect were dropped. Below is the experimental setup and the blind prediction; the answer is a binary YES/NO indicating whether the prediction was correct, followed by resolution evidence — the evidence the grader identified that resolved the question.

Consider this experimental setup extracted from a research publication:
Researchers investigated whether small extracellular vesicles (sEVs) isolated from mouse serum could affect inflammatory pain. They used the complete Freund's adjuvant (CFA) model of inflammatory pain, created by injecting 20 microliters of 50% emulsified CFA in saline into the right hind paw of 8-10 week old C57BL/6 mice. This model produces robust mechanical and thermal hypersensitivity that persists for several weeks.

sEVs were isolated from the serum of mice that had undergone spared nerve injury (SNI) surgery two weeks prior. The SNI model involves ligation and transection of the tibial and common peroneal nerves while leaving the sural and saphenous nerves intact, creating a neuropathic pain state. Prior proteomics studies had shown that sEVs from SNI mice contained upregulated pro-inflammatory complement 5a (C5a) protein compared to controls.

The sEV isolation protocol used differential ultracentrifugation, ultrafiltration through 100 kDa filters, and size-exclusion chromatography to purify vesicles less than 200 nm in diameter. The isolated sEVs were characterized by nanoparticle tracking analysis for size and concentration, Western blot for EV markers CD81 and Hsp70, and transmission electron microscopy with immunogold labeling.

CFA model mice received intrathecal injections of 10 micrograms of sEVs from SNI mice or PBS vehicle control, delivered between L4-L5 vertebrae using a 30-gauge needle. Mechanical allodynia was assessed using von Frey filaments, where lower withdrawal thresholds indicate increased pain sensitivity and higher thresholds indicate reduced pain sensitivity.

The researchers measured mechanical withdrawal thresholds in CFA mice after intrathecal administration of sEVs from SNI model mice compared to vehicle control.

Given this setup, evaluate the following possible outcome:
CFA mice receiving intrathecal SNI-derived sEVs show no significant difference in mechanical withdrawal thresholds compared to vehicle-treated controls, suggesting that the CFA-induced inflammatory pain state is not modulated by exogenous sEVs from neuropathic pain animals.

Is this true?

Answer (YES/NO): NO